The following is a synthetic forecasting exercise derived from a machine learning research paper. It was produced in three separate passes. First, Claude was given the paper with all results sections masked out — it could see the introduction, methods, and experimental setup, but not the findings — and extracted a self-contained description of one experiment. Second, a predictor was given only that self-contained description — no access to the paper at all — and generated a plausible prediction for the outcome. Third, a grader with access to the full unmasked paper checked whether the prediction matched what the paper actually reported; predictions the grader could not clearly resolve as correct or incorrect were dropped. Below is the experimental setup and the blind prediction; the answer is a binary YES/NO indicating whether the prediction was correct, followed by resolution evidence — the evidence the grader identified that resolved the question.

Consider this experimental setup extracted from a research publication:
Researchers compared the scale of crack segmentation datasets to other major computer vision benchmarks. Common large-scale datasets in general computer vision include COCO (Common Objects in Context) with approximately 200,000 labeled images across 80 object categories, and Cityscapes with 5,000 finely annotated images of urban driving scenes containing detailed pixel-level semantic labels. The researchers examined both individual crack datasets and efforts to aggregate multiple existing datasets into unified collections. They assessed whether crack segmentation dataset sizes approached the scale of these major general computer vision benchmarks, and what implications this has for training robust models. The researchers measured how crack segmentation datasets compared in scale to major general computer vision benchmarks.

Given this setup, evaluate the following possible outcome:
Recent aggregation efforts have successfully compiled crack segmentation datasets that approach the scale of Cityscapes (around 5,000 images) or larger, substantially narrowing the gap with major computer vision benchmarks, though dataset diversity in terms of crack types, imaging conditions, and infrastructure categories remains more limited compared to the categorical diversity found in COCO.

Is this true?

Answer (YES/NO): NO